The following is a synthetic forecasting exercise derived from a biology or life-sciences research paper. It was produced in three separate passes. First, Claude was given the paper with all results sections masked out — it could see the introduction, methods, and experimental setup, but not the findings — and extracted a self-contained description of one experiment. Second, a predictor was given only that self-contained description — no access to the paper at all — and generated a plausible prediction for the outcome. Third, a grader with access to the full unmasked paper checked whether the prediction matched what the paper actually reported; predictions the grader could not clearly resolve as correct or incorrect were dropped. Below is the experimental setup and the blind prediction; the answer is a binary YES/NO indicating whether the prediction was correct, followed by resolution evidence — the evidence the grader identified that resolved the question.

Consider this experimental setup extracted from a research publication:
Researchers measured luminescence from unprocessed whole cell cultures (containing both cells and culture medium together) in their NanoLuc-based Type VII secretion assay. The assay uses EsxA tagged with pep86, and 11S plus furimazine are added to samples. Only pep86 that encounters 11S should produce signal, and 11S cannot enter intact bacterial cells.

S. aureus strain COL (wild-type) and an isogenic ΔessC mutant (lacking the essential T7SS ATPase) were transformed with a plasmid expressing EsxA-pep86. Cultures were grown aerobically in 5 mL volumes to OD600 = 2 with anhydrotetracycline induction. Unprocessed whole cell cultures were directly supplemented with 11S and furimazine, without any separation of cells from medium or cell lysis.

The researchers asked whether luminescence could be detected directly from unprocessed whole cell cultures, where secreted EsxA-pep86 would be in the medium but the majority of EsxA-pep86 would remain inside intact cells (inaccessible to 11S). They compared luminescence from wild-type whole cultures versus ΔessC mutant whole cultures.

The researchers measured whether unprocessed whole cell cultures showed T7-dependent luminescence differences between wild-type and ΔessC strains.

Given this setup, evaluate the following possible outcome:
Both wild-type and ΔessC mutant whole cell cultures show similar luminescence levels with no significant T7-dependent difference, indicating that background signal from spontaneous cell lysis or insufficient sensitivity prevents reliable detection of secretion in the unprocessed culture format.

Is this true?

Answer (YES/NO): NO